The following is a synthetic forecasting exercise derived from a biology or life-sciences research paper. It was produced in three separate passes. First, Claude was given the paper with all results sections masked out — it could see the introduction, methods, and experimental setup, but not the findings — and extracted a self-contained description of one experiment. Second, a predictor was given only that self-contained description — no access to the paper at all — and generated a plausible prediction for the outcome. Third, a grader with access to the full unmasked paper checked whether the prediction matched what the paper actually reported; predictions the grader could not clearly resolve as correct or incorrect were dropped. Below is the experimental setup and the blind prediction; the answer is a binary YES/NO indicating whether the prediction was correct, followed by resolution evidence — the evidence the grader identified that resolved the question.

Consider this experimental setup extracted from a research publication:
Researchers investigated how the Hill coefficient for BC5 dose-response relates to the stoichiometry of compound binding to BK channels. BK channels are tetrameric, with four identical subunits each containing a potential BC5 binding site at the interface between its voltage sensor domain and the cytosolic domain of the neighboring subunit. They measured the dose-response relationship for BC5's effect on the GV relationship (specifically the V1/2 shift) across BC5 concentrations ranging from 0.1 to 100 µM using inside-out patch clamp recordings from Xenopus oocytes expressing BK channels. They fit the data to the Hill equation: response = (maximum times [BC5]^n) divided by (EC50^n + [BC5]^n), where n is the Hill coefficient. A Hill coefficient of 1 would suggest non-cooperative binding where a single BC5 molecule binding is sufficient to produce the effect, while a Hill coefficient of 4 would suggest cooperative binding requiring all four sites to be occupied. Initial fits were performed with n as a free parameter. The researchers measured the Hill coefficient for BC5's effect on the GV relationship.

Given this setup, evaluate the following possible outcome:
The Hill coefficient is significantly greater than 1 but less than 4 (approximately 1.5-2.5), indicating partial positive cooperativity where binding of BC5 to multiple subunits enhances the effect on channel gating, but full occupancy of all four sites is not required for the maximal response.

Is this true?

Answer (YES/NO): NO